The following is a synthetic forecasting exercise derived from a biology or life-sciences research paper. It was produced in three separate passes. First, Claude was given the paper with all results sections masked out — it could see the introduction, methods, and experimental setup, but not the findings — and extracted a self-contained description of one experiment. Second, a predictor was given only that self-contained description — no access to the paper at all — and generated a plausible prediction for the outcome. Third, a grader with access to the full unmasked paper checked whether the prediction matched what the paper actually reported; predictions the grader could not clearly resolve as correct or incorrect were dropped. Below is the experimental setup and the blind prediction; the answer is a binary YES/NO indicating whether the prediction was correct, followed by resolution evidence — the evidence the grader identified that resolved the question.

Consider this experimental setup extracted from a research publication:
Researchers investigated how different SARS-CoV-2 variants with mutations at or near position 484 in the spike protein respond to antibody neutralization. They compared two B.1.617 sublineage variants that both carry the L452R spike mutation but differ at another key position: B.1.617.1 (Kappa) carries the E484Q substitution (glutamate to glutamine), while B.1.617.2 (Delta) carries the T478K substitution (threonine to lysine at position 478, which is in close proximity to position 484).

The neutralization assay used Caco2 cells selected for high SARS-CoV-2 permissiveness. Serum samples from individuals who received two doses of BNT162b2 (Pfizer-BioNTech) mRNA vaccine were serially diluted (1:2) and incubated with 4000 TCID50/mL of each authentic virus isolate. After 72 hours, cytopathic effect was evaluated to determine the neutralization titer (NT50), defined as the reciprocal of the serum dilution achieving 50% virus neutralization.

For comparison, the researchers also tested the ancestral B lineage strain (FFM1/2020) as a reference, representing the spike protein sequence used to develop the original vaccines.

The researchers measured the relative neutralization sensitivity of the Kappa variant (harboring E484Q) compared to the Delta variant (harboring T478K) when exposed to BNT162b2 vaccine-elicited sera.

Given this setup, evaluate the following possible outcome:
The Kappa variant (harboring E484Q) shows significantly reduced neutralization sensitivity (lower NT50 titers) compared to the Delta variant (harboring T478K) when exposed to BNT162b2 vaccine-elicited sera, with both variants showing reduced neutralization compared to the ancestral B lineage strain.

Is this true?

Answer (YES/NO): NO